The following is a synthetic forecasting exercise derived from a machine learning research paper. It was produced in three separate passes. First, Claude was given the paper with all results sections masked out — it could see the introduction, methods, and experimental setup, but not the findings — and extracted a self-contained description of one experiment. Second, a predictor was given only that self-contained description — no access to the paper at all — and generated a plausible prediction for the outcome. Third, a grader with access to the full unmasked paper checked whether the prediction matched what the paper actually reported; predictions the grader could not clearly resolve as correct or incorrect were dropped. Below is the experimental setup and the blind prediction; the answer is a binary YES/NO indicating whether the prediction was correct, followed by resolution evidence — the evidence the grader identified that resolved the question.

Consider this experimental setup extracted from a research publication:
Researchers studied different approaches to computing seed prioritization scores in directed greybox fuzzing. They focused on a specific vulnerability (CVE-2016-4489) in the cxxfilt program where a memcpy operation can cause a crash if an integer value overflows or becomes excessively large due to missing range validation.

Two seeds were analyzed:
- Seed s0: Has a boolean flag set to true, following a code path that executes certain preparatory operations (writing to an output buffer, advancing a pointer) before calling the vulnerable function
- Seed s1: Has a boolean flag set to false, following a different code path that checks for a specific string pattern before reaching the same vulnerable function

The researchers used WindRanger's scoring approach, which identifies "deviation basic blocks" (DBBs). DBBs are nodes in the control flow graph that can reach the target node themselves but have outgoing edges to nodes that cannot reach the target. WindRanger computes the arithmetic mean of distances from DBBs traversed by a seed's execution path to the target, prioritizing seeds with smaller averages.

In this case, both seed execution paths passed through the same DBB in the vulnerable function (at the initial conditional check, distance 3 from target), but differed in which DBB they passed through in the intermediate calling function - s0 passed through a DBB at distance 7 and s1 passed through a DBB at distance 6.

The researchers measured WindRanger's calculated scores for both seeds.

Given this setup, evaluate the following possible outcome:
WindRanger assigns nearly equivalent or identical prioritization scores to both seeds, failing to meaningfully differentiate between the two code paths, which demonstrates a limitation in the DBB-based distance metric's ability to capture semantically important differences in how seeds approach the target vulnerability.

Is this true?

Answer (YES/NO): NO